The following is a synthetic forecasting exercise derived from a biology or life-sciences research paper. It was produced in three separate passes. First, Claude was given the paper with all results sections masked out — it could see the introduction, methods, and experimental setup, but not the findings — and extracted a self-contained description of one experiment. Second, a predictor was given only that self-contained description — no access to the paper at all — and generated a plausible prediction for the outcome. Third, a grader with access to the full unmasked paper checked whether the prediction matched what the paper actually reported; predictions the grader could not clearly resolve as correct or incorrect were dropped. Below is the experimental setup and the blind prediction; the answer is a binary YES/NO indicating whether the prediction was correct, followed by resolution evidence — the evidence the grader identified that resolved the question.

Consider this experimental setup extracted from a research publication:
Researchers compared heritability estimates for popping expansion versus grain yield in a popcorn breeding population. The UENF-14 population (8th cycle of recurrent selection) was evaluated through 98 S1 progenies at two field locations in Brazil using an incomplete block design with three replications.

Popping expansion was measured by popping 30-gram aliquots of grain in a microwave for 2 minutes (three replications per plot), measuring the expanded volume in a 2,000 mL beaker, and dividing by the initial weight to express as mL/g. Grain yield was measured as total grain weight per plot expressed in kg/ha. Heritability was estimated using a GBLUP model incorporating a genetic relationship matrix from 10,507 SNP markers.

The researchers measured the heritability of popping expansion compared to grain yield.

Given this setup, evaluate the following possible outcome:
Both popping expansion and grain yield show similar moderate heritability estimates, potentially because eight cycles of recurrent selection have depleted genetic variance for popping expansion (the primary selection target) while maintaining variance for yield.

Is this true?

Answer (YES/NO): NO